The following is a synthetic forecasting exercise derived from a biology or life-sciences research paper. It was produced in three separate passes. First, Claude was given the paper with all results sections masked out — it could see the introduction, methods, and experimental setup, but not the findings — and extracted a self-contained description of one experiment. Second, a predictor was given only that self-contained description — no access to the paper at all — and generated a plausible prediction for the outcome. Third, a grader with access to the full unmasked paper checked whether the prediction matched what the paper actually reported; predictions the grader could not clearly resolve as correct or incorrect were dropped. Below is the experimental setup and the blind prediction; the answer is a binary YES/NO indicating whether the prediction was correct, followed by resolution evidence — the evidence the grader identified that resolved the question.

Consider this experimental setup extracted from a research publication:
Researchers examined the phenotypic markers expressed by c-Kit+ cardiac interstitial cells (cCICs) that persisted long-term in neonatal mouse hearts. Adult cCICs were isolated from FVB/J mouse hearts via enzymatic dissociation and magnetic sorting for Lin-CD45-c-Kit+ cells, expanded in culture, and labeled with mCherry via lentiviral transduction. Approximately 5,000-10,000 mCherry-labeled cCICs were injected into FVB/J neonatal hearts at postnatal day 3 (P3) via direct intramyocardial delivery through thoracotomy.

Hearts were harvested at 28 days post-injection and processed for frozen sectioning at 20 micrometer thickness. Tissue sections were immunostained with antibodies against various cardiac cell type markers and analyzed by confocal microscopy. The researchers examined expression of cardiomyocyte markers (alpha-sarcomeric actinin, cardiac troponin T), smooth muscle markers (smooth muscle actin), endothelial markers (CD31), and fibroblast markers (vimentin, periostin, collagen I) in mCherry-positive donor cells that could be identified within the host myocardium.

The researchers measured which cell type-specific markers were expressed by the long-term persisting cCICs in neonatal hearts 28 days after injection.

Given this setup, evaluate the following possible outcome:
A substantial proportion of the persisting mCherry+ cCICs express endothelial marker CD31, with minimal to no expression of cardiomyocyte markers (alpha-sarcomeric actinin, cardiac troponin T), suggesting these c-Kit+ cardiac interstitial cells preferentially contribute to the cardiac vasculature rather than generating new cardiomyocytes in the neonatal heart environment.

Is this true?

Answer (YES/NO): NO